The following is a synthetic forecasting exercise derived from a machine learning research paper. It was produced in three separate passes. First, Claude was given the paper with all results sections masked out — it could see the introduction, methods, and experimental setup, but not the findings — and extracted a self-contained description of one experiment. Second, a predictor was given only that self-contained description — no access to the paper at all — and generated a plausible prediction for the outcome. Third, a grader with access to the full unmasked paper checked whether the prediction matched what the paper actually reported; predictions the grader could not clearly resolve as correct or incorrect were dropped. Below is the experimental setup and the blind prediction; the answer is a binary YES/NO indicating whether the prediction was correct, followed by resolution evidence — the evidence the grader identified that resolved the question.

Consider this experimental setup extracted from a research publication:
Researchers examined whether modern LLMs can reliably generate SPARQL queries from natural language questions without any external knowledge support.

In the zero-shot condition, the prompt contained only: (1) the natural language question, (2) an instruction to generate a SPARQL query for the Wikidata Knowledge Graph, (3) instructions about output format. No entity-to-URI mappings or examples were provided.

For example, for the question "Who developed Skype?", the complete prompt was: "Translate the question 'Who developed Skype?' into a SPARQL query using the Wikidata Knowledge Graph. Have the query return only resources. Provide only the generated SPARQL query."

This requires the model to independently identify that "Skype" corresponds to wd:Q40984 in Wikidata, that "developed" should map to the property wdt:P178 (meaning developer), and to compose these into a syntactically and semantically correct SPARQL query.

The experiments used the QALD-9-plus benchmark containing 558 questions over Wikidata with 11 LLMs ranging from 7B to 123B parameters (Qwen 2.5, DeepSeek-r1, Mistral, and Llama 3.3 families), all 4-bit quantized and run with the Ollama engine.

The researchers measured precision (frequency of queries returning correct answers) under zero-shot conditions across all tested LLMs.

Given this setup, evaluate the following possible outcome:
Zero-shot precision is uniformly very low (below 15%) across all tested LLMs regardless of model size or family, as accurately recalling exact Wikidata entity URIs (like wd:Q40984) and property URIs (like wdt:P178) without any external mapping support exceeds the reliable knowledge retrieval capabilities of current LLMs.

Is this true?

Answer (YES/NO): YES